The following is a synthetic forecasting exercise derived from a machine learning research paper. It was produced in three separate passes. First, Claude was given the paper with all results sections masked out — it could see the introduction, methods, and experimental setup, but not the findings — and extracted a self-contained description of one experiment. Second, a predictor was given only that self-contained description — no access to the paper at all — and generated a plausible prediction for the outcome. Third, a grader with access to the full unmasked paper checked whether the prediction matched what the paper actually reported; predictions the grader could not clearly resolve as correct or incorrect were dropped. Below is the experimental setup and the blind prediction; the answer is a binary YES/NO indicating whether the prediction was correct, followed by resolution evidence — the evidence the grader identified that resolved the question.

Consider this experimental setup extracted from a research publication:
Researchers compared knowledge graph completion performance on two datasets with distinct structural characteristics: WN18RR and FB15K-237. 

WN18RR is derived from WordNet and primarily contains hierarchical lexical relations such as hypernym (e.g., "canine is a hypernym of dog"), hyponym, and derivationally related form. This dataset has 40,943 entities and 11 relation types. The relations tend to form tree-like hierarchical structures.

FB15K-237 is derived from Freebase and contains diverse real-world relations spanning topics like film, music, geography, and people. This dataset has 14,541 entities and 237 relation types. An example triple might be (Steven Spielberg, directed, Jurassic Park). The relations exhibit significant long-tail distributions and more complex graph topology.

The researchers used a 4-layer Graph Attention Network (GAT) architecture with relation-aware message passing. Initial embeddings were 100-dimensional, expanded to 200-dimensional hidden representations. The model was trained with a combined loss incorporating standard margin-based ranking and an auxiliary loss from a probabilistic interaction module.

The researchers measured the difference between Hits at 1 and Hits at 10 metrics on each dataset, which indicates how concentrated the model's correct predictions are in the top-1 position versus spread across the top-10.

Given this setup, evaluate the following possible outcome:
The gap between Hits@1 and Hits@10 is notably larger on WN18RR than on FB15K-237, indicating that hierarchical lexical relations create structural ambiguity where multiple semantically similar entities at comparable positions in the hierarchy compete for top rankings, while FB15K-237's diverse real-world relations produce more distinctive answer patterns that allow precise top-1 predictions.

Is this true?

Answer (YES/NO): NO